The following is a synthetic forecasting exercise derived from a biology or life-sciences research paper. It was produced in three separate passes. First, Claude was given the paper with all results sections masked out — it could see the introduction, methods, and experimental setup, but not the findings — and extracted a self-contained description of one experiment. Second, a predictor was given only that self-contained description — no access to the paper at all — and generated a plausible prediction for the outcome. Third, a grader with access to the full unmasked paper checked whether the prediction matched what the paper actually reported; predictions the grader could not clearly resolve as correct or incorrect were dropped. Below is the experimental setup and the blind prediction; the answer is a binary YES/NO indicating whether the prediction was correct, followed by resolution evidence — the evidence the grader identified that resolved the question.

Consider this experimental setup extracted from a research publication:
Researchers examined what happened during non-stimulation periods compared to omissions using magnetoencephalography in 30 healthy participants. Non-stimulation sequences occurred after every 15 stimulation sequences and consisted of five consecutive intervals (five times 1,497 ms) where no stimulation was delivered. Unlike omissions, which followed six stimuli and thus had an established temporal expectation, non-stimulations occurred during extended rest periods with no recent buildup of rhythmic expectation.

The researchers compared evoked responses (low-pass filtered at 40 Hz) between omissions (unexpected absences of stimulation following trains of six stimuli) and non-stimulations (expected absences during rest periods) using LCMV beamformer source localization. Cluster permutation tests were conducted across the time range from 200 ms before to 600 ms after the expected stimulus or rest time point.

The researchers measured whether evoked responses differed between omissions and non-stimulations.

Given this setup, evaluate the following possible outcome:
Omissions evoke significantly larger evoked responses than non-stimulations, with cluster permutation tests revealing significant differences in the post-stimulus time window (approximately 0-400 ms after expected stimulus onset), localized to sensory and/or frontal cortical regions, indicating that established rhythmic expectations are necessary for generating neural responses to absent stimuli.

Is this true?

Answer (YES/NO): NO